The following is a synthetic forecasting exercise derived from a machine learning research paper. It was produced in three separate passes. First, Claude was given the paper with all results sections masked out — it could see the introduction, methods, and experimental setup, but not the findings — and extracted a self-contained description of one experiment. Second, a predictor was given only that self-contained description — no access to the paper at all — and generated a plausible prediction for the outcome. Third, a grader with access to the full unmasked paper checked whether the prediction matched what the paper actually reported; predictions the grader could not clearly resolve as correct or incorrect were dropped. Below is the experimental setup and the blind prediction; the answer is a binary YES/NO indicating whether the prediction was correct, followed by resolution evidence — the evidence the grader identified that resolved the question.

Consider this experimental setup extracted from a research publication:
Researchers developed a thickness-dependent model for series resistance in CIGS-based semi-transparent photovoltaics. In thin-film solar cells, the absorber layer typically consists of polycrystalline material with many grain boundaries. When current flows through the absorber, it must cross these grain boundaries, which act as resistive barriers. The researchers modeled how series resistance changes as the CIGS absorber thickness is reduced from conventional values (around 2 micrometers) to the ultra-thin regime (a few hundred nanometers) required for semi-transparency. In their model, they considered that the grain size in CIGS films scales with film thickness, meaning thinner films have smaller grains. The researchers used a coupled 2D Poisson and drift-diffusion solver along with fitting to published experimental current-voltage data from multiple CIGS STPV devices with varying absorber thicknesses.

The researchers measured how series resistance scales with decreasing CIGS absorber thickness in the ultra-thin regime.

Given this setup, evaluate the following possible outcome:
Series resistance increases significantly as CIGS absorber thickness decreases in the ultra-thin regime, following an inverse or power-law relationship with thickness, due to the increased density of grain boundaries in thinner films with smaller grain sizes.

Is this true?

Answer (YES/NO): YES